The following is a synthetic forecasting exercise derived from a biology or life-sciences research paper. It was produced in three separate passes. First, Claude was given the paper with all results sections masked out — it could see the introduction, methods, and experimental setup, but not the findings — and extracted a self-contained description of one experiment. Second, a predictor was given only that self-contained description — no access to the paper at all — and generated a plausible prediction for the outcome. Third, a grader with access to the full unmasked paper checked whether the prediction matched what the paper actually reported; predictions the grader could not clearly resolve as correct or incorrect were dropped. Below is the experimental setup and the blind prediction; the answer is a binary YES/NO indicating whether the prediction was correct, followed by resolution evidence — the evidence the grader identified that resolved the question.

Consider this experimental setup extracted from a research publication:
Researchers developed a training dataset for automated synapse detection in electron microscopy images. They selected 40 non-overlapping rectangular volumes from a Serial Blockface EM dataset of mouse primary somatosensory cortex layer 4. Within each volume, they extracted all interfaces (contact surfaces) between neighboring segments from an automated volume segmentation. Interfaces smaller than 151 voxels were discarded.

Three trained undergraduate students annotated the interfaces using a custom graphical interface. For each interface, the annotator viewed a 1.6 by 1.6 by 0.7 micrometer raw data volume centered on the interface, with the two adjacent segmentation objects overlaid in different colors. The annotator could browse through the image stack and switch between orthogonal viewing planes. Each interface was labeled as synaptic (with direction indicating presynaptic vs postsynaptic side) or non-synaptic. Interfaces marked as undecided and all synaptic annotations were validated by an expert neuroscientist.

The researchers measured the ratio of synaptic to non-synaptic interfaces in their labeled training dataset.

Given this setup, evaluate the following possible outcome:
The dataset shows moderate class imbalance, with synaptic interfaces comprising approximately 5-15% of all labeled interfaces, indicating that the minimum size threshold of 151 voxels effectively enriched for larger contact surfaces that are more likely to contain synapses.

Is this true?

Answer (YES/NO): NO